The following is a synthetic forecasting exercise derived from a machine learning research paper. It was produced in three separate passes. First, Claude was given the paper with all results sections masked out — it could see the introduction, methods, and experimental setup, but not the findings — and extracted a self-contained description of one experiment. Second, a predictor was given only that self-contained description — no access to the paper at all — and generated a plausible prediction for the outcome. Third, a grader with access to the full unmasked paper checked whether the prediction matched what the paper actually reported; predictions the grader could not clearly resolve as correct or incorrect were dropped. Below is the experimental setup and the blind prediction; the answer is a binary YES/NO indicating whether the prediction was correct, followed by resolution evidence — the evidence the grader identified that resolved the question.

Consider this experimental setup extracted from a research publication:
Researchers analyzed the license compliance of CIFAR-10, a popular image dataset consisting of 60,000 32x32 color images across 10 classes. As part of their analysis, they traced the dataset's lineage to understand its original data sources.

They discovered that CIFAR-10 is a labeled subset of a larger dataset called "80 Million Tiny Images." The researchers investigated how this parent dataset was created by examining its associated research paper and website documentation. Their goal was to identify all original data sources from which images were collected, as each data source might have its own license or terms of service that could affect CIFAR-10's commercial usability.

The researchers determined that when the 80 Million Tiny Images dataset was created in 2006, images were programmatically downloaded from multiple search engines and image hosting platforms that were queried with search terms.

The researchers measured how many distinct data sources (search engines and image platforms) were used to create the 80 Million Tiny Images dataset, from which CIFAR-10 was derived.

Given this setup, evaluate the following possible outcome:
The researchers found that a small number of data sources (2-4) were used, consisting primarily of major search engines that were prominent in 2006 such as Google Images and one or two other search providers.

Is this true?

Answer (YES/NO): NO